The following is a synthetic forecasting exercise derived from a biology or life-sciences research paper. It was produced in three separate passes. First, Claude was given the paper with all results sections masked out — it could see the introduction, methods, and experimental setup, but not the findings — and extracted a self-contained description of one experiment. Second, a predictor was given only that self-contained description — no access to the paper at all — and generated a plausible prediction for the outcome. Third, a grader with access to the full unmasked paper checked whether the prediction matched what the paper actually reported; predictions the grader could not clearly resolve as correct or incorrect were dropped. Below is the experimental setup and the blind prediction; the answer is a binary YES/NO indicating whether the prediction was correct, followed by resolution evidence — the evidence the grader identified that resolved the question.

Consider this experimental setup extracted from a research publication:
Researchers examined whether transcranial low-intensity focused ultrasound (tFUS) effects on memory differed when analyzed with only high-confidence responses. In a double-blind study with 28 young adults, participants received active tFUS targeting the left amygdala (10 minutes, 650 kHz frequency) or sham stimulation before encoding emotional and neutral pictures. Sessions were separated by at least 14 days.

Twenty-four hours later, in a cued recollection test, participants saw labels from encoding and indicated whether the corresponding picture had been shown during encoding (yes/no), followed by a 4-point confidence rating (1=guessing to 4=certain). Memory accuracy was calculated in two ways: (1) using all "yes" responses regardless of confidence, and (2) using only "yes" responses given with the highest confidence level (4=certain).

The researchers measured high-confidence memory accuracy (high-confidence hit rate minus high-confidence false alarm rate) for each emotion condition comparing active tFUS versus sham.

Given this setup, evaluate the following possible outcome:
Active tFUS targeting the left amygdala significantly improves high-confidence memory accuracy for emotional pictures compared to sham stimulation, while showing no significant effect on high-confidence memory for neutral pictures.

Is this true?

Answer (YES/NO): NO